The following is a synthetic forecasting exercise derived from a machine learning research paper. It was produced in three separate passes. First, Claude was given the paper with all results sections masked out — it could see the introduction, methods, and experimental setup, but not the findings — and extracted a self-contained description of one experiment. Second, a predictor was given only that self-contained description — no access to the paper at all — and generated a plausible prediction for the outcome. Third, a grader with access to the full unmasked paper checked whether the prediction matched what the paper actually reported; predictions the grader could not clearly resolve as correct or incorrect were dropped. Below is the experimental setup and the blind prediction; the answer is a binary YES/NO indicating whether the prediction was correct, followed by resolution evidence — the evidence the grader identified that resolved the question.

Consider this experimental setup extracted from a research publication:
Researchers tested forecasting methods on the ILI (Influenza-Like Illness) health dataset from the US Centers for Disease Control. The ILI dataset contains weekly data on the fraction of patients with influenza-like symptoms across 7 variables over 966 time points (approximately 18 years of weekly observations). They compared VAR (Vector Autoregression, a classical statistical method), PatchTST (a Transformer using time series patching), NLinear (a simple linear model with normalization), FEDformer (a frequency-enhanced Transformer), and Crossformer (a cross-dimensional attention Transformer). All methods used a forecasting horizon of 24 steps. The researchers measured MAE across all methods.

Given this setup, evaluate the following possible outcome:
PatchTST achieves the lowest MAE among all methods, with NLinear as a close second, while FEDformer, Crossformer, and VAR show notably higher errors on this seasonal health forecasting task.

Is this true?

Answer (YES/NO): YES